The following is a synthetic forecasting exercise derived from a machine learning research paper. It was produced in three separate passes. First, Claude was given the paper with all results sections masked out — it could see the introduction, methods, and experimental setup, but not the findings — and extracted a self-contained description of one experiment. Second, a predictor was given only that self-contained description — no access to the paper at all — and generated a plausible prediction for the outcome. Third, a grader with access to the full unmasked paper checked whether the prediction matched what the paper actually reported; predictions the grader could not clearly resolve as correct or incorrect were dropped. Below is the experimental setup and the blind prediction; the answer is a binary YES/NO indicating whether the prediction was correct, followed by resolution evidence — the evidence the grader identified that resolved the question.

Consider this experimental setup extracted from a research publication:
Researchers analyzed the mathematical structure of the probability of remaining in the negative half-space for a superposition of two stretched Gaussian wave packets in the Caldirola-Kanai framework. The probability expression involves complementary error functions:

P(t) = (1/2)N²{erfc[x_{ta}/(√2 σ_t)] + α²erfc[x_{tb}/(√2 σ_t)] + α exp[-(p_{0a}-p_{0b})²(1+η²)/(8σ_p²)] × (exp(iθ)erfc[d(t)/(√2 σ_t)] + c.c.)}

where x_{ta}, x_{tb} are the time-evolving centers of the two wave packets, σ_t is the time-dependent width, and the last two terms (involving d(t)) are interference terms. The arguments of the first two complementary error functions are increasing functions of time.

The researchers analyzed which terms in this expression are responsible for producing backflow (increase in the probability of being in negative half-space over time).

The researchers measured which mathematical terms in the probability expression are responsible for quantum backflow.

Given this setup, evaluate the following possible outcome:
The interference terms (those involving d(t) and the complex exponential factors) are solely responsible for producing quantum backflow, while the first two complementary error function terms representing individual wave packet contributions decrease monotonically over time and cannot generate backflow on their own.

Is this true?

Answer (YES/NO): YES